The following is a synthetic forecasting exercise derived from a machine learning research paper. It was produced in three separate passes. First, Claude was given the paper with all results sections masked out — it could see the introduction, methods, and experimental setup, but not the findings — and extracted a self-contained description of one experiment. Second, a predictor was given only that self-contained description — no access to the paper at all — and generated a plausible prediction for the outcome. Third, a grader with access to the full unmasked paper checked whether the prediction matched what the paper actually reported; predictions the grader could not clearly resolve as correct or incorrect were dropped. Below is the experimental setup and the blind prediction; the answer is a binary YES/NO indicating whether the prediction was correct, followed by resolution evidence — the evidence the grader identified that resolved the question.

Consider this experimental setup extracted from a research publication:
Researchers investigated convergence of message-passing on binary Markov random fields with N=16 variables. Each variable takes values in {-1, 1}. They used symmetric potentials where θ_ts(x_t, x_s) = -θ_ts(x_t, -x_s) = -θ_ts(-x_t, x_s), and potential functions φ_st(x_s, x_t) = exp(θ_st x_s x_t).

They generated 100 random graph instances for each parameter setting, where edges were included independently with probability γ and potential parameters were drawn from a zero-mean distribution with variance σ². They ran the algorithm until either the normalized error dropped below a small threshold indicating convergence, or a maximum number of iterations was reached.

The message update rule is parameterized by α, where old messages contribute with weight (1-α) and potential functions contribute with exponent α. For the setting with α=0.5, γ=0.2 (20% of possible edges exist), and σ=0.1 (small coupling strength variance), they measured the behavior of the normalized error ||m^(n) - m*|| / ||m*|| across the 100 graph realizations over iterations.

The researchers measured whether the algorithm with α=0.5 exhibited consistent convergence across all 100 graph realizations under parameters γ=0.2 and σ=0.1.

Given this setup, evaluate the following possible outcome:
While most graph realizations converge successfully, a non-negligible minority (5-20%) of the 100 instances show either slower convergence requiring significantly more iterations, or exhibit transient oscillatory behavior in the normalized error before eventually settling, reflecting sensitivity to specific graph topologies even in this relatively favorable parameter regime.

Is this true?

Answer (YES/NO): NO